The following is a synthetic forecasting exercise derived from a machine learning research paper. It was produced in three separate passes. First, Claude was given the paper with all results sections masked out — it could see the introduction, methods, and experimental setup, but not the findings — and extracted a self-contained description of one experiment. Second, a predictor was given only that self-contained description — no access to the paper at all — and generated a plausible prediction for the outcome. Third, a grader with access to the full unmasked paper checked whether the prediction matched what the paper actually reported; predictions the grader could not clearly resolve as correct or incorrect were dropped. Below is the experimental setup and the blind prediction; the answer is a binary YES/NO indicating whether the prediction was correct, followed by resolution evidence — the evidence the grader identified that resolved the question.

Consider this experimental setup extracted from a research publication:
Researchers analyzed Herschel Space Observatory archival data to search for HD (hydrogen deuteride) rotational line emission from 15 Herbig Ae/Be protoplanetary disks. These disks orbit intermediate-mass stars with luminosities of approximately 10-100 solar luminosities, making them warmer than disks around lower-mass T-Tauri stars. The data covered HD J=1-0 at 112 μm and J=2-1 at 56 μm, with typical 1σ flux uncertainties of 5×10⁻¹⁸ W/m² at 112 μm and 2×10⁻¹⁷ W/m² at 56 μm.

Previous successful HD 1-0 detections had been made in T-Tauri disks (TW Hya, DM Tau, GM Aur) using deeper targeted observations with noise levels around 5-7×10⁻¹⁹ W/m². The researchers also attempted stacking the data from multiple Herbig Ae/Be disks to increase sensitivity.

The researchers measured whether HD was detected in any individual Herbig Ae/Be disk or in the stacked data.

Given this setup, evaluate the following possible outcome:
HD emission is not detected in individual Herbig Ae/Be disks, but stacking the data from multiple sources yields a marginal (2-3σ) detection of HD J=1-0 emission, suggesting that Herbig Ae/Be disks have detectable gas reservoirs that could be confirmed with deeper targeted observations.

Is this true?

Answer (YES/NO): NO